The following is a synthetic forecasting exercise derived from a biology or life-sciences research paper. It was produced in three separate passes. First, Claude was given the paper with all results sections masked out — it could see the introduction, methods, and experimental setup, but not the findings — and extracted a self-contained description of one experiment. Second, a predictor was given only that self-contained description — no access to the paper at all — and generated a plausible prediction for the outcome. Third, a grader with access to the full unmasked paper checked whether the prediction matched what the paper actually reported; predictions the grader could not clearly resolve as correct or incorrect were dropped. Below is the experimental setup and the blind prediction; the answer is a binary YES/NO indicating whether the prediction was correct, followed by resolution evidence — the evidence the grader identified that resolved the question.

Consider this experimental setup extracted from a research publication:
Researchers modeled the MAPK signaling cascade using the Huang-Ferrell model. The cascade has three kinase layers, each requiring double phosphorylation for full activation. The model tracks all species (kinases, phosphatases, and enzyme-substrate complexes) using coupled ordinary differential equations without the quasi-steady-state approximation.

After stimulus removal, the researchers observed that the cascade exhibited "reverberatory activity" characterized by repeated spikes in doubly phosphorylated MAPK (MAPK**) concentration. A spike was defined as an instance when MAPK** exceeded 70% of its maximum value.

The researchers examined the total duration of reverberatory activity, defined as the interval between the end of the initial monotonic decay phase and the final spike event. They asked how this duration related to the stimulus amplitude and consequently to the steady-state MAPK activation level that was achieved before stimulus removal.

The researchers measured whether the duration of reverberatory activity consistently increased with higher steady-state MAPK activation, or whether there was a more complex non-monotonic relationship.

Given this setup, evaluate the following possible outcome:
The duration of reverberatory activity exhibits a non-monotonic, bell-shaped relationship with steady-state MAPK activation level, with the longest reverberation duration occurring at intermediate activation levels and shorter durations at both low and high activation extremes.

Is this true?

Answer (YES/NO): NO